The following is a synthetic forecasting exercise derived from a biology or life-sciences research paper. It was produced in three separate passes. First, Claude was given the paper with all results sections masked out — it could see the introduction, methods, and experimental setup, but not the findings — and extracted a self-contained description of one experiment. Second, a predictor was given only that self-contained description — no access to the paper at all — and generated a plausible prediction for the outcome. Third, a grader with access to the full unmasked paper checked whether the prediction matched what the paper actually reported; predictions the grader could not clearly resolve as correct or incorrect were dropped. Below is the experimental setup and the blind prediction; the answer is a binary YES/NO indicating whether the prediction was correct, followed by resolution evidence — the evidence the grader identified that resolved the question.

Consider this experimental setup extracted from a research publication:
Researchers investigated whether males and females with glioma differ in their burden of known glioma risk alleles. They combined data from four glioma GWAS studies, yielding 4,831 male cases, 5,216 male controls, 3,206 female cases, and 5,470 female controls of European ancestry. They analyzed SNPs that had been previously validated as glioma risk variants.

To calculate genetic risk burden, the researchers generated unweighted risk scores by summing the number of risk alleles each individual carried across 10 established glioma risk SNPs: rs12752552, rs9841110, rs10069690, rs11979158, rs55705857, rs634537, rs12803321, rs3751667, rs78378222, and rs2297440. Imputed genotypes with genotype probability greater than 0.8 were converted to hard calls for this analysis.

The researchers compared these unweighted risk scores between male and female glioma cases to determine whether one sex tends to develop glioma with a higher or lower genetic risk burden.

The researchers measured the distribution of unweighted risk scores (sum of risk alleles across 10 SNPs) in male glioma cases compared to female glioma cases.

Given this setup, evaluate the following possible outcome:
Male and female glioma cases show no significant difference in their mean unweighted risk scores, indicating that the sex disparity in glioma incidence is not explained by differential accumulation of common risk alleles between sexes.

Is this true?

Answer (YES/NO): YES